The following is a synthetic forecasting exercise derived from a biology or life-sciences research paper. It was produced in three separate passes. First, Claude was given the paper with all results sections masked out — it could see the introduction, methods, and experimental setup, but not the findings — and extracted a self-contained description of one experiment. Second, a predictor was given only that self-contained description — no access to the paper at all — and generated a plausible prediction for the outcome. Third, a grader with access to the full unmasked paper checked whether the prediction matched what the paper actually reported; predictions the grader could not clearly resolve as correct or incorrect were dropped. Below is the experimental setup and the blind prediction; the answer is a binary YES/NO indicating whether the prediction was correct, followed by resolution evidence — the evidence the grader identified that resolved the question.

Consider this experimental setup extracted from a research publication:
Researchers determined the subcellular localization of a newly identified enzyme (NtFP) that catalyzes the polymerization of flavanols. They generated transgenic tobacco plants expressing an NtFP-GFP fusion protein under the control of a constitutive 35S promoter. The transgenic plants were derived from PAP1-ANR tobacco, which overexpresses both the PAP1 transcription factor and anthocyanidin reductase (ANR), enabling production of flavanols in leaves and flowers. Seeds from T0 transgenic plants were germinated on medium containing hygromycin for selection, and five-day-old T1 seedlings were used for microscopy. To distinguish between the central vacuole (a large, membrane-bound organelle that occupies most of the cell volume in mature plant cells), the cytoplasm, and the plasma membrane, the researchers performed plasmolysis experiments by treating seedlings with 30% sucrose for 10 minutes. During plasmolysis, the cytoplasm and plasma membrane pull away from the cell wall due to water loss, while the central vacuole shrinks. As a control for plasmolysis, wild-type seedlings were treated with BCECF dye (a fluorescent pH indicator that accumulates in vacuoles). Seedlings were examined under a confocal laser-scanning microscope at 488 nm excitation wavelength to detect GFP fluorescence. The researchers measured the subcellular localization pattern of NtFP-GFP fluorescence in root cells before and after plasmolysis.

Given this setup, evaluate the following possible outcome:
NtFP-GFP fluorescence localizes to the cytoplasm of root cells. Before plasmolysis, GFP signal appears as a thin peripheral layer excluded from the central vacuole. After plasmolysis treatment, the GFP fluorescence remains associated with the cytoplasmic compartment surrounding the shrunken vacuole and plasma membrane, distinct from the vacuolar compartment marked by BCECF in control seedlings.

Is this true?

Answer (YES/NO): NO